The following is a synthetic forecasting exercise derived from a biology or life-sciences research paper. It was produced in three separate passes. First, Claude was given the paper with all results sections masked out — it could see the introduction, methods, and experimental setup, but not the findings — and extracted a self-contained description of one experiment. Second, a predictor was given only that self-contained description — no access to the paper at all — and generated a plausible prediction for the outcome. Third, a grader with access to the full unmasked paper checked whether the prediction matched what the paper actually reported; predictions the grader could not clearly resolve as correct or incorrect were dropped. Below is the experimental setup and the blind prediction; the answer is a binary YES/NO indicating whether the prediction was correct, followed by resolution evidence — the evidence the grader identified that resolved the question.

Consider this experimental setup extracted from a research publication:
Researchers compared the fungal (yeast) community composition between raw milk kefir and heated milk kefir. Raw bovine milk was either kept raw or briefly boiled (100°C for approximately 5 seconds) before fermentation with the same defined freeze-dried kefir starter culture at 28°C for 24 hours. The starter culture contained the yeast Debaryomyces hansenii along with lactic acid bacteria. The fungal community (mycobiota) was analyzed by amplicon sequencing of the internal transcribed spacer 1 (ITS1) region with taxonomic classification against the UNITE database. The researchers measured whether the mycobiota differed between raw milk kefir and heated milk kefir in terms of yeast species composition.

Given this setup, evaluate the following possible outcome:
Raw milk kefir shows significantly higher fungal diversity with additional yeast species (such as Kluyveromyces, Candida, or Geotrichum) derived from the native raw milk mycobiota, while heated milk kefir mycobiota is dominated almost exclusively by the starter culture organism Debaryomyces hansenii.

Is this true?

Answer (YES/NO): NO